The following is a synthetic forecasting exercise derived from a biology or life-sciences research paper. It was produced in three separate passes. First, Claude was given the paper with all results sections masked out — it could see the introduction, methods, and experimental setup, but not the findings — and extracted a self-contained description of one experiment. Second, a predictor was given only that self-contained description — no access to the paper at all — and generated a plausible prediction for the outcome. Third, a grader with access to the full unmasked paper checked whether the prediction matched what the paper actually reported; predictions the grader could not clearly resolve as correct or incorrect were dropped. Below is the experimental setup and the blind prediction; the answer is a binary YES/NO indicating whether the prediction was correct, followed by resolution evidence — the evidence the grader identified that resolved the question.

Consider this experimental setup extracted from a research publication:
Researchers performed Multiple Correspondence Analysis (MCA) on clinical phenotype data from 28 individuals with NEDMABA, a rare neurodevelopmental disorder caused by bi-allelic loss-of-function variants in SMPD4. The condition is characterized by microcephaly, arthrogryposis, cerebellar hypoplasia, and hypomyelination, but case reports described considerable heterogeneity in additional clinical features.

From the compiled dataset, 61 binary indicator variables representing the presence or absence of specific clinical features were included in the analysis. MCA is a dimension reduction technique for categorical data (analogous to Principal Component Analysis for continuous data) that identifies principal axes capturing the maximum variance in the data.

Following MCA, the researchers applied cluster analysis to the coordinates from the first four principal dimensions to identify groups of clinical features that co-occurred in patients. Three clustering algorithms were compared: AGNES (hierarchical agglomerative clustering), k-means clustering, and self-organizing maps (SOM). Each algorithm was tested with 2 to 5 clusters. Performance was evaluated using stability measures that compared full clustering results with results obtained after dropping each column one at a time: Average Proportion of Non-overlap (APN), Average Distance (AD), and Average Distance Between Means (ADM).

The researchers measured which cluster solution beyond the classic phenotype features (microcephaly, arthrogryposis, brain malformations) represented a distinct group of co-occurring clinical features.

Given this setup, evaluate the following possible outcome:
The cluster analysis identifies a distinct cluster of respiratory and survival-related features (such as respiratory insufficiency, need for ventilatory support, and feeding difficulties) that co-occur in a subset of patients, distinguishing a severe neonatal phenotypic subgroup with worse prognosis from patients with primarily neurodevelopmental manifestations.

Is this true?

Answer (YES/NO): NO